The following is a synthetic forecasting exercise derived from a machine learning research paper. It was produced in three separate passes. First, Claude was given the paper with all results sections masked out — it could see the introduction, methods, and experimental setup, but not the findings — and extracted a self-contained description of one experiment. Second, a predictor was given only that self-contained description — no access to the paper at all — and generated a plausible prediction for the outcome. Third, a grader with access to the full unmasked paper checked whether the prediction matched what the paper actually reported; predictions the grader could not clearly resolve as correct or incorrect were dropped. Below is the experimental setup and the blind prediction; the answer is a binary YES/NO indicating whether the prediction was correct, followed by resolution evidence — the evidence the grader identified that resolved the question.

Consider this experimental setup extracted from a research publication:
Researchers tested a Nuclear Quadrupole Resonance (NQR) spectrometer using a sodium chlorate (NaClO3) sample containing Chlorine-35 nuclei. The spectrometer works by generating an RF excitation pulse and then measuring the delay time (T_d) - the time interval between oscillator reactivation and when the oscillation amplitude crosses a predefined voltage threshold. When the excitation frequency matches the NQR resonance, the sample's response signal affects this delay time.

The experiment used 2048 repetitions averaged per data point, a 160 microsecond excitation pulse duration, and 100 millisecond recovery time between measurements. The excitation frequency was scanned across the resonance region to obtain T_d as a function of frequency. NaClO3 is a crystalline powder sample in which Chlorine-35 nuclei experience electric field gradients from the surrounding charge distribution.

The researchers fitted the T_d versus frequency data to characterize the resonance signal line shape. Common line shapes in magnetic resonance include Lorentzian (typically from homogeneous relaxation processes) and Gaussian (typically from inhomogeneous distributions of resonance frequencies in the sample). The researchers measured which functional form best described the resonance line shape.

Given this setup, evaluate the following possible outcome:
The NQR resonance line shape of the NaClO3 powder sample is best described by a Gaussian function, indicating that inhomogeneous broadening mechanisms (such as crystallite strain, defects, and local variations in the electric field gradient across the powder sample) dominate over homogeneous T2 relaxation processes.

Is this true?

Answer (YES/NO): YES